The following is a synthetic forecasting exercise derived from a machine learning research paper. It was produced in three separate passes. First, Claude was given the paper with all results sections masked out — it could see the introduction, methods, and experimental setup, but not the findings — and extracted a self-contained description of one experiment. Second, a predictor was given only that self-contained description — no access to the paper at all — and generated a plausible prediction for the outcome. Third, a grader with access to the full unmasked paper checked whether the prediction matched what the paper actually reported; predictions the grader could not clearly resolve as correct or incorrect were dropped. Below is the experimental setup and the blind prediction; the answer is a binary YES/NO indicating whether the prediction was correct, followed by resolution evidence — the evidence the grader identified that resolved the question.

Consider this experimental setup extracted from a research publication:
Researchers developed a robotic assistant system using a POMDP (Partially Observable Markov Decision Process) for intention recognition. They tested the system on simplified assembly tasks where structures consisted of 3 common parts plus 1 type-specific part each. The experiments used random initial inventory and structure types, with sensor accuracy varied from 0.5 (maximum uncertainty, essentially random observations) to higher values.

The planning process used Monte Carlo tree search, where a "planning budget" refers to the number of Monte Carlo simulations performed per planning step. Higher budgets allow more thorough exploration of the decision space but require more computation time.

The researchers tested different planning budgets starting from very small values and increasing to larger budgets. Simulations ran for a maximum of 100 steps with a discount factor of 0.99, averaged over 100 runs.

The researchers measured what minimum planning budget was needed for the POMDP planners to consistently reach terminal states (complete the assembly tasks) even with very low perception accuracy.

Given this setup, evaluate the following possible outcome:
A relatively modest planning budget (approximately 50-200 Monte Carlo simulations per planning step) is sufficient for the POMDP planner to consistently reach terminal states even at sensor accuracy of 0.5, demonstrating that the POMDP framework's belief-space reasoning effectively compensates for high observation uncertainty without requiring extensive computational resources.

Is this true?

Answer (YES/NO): NO